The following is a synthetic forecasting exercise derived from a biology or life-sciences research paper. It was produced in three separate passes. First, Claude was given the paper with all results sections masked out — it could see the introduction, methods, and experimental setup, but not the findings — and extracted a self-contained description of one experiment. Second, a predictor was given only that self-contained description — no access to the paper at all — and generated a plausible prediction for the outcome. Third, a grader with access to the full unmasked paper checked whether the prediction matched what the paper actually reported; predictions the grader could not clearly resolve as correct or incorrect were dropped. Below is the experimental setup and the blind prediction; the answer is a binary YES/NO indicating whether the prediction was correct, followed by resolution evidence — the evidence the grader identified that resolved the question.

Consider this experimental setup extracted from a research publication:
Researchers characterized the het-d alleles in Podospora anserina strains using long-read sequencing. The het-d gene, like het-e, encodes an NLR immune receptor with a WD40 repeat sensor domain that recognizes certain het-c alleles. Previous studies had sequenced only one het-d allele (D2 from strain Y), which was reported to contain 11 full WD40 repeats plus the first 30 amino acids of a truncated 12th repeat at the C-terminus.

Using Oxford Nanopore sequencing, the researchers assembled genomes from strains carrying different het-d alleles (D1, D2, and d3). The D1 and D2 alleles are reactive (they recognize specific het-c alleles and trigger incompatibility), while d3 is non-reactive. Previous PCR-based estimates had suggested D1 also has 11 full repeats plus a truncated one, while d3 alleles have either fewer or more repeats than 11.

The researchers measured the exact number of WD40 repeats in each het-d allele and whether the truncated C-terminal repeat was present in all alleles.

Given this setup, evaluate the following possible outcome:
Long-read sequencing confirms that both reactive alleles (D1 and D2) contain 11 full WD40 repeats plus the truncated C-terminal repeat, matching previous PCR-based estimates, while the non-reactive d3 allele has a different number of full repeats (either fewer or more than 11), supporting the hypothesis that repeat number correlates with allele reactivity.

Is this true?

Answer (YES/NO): NO